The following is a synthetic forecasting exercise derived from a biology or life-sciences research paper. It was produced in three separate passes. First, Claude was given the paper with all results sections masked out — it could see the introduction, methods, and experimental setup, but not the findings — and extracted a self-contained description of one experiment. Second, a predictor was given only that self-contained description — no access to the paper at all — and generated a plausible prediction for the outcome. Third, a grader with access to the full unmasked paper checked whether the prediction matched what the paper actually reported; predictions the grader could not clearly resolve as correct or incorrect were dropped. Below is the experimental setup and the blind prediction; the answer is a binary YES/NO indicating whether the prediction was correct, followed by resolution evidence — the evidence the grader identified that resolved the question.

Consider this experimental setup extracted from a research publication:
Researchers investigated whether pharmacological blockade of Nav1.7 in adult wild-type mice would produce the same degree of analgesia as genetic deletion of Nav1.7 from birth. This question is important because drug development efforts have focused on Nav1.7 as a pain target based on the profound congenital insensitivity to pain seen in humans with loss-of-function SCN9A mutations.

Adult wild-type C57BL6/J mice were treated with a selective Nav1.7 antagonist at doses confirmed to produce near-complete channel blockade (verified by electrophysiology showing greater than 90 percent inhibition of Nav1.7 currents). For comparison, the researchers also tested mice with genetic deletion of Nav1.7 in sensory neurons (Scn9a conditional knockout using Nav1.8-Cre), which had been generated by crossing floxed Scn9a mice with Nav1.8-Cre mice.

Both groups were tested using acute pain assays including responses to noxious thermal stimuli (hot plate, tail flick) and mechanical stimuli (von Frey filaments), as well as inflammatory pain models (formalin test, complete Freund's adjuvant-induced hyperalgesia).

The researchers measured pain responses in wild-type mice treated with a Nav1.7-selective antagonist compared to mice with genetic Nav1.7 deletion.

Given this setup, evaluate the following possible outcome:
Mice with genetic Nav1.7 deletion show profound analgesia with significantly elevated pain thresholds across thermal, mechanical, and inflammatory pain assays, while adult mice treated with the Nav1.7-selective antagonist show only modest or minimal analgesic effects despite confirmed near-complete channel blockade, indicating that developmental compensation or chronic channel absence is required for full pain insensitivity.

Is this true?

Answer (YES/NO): YES